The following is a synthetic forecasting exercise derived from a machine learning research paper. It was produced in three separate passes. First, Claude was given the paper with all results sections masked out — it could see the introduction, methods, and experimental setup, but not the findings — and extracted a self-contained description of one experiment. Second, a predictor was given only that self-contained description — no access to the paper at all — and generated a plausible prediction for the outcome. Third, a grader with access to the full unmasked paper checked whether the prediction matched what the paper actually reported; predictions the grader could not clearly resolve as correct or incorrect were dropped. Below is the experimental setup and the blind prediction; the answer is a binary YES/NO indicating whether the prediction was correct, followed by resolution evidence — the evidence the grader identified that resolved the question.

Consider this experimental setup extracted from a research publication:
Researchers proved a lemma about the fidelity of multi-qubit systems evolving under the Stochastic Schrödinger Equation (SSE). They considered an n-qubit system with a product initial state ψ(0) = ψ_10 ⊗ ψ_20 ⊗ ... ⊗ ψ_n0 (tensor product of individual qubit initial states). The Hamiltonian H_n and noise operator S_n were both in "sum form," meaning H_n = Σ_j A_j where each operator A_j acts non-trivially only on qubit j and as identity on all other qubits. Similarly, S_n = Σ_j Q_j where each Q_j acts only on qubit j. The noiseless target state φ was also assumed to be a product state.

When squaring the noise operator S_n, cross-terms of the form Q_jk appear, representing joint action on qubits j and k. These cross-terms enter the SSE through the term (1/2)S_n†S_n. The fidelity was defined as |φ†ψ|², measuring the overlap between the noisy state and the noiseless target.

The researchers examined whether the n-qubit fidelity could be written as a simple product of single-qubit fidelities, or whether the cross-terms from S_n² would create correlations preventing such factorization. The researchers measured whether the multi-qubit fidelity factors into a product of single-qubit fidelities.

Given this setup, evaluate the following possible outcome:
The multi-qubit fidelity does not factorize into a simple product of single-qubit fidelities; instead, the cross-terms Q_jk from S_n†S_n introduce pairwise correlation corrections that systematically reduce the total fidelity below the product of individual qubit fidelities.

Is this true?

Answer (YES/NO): NO